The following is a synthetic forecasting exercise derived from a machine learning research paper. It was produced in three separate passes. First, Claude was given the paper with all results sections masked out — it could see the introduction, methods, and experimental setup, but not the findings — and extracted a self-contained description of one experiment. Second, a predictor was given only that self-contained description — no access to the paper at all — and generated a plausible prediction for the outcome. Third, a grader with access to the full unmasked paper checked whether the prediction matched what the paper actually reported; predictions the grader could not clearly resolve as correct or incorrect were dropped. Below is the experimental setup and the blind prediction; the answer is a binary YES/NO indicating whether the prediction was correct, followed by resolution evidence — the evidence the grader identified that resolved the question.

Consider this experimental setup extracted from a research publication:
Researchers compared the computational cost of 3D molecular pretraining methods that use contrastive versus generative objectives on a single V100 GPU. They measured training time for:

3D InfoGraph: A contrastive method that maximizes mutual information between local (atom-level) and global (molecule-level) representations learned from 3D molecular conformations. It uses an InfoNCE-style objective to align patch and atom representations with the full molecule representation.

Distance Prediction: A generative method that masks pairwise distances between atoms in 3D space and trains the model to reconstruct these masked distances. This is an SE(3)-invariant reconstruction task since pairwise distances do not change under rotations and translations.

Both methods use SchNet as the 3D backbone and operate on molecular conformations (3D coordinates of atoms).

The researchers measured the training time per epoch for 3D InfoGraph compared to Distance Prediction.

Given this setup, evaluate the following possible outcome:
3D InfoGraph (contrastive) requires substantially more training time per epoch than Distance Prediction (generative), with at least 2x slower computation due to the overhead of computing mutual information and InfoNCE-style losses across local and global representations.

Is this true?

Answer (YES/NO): NO